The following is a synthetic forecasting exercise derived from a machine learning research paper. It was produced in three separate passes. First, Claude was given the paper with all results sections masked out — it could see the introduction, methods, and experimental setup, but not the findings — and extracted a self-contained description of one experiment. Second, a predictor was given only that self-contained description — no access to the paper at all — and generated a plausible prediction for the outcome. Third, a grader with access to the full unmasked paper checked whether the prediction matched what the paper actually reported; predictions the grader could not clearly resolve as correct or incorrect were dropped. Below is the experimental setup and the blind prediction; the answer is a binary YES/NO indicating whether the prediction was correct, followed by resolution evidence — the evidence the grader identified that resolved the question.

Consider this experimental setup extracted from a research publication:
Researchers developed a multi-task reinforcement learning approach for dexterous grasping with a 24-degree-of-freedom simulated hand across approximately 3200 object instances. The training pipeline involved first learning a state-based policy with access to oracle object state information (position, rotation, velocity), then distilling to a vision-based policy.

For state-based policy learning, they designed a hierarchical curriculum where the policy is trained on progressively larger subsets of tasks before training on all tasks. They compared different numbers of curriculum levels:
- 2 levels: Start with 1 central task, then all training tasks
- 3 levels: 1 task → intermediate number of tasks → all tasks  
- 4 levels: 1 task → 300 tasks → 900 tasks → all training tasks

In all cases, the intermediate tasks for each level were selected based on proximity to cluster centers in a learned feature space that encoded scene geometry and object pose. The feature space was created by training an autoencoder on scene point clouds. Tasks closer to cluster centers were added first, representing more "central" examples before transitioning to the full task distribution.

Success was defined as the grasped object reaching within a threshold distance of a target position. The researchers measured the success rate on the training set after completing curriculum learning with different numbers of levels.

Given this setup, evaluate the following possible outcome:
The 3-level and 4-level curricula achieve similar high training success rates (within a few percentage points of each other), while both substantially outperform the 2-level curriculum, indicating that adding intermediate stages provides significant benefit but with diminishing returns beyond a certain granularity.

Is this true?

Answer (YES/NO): NO